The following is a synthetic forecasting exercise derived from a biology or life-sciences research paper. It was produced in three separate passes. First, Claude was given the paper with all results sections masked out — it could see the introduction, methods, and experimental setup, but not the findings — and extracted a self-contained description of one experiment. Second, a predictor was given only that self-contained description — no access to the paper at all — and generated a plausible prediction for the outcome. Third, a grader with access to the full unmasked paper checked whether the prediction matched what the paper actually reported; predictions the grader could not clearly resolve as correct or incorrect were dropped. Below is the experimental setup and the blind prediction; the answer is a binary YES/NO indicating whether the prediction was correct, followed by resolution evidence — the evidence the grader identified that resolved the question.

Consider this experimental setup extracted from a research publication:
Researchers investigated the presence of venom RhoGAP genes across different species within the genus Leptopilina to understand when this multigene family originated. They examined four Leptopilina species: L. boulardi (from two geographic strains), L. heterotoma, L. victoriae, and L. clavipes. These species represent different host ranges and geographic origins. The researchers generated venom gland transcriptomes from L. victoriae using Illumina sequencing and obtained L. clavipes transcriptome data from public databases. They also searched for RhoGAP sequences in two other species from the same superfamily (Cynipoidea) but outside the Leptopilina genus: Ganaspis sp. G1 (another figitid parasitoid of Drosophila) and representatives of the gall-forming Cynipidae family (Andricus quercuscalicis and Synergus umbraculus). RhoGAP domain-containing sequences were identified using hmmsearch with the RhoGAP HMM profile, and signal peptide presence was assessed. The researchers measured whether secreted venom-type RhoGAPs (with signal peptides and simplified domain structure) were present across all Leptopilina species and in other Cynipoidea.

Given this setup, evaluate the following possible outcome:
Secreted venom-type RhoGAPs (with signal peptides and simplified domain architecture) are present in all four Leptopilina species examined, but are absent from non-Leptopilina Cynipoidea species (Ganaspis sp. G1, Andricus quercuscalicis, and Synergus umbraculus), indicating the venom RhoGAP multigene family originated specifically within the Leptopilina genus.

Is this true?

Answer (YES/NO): YES